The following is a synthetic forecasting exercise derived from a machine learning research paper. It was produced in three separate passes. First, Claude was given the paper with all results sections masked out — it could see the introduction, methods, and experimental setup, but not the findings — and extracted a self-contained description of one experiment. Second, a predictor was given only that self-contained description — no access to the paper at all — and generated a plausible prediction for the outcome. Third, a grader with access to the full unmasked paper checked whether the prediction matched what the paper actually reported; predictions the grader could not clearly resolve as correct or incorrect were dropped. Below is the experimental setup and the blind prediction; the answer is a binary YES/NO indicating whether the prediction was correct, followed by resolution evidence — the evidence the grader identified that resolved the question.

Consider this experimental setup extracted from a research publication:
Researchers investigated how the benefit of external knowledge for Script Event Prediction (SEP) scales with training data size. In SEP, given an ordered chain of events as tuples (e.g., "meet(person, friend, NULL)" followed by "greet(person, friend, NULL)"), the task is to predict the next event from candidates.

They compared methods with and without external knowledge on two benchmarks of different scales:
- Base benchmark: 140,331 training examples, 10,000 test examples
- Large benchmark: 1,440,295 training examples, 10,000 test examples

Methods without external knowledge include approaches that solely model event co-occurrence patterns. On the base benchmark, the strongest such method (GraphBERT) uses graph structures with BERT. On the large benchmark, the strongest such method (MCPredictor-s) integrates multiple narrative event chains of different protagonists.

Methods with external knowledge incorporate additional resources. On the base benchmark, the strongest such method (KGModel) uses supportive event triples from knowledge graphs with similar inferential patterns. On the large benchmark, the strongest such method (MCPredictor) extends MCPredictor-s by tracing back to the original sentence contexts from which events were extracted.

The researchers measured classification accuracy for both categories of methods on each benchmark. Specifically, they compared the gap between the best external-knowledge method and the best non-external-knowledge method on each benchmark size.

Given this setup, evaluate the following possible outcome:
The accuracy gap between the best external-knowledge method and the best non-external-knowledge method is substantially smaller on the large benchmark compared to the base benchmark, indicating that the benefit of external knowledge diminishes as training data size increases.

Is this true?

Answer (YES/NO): NO